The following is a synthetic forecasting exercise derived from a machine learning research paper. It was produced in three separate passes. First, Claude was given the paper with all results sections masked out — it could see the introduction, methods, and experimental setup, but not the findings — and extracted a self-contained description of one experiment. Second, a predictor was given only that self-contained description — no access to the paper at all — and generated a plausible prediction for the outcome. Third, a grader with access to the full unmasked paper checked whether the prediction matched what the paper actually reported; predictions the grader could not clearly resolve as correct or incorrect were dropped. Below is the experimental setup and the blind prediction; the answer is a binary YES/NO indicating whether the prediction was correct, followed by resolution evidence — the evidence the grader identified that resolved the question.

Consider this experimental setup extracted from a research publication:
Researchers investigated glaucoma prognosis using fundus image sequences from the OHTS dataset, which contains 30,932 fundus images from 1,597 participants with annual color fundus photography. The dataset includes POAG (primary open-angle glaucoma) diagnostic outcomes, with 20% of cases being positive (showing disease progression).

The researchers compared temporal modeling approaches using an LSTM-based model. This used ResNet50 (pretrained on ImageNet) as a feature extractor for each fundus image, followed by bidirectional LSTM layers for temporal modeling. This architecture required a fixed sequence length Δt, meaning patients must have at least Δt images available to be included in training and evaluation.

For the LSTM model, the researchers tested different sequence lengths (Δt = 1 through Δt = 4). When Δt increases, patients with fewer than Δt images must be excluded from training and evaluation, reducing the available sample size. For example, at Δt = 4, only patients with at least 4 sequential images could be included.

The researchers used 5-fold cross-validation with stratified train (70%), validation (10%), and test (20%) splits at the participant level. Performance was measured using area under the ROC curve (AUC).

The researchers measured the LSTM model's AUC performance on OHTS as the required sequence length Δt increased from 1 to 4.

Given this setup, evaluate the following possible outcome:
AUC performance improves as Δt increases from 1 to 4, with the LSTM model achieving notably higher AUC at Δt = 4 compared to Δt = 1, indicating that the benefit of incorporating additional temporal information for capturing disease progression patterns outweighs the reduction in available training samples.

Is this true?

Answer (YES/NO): NO